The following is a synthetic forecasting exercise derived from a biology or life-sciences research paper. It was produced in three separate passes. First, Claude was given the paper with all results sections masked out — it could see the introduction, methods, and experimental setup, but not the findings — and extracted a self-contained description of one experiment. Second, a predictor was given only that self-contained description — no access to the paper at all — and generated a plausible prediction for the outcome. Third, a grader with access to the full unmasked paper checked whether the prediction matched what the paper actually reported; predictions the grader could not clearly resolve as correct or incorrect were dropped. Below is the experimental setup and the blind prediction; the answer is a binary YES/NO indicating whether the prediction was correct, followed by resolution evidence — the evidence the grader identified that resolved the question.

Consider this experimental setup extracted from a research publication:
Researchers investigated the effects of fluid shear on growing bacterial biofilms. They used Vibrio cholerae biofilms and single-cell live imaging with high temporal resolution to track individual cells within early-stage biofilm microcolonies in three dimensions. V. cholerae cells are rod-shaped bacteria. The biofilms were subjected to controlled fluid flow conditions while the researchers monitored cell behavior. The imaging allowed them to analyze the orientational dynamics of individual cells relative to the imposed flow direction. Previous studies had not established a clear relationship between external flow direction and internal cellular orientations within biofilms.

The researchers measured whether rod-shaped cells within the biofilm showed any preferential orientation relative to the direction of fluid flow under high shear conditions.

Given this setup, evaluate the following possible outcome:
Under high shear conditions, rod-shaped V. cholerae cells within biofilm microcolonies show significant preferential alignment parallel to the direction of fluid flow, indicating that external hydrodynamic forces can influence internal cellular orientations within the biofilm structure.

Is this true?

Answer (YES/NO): YES